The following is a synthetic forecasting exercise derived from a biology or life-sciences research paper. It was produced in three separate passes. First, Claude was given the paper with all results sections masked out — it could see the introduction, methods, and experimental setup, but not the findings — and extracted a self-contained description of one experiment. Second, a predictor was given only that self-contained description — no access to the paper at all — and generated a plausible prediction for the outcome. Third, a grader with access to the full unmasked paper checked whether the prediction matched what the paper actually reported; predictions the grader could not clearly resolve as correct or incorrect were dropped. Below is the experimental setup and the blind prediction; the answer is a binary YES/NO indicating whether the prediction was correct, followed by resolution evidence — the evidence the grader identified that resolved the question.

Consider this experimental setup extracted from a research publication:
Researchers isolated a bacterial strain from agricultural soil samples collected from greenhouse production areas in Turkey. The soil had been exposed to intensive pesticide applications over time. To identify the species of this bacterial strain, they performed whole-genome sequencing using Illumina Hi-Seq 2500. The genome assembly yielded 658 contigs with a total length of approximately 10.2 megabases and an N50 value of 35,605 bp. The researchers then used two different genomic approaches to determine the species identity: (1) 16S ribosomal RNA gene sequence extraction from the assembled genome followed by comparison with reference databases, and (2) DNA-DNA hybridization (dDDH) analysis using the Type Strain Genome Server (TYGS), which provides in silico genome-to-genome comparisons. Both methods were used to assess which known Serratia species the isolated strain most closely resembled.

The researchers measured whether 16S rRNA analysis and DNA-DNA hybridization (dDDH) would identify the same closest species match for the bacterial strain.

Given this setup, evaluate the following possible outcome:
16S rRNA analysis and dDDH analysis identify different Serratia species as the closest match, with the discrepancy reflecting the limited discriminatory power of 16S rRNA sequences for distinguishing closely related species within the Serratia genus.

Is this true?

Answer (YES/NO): YES